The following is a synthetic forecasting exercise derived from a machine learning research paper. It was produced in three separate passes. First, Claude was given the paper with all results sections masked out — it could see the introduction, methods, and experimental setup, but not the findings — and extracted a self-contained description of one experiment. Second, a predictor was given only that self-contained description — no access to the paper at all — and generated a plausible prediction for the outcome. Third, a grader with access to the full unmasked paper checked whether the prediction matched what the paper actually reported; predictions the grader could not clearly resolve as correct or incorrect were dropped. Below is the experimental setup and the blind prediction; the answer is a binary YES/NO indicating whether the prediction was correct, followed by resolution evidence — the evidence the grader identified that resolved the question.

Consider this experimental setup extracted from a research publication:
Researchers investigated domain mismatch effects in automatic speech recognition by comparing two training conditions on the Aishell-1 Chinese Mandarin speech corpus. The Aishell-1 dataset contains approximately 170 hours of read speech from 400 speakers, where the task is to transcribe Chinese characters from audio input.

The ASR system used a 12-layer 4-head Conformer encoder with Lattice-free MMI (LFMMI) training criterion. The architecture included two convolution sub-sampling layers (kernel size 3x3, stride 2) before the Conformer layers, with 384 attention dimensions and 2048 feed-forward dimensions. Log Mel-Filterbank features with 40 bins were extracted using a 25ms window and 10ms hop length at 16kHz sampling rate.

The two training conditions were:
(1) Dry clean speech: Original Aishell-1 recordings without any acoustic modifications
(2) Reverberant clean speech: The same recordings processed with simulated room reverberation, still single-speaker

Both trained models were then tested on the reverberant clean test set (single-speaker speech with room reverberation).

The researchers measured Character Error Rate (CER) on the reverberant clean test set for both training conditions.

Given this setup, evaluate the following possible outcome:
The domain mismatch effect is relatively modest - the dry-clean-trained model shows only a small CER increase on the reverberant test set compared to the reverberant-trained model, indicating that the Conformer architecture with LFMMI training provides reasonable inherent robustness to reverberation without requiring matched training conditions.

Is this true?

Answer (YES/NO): NO